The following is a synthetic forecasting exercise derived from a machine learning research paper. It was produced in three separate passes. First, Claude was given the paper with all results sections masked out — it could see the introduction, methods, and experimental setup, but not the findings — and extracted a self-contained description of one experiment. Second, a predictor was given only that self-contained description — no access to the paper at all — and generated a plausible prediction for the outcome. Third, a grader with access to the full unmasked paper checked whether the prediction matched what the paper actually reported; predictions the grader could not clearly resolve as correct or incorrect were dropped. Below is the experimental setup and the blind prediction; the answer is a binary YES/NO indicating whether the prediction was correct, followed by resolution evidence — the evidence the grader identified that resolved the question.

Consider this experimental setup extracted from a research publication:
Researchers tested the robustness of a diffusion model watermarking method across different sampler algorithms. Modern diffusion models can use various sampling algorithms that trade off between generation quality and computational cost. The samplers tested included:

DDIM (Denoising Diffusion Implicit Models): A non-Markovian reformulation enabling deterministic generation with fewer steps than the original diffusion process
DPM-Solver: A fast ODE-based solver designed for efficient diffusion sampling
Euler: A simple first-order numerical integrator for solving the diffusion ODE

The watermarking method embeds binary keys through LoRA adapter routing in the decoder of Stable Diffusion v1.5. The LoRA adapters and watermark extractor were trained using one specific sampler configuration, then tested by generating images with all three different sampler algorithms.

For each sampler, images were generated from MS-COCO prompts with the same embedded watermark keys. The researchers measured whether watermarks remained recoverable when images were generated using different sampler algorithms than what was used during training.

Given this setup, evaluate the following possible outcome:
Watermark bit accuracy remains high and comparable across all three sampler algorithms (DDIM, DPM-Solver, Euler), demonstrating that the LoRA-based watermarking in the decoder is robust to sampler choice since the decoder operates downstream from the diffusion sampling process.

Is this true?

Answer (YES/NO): YES